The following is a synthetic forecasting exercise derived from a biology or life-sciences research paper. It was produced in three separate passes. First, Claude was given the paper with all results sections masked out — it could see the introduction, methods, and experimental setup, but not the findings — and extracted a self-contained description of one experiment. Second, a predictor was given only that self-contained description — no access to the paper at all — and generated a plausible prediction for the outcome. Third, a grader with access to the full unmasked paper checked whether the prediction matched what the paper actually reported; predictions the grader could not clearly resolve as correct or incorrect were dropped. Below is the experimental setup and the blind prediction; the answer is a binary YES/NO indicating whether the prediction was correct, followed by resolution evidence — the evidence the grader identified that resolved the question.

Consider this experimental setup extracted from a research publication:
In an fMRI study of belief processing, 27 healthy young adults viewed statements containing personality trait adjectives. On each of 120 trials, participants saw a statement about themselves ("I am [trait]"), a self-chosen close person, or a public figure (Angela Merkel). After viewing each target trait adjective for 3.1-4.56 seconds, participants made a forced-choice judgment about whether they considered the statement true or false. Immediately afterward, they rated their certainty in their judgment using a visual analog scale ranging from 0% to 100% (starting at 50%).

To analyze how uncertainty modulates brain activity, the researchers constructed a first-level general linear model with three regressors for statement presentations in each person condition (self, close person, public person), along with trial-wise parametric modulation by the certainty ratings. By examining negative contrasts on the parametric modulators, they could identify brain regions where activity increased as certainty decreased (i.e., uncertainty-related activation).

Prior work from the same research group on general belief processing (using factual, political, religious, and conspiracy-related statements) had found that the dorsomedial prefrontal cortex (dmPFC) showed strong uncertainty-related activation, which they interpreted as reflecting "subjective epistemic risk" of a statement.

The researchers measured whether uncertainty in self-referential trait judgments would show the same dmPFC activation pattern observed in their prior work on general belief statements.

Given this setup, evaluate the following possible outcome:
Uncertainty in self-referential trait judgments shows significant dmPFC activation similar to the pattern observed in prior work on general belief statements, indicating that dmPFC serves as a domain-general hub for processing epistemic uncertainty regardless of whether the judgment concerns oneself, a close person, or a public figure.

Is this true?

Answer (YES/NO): NO